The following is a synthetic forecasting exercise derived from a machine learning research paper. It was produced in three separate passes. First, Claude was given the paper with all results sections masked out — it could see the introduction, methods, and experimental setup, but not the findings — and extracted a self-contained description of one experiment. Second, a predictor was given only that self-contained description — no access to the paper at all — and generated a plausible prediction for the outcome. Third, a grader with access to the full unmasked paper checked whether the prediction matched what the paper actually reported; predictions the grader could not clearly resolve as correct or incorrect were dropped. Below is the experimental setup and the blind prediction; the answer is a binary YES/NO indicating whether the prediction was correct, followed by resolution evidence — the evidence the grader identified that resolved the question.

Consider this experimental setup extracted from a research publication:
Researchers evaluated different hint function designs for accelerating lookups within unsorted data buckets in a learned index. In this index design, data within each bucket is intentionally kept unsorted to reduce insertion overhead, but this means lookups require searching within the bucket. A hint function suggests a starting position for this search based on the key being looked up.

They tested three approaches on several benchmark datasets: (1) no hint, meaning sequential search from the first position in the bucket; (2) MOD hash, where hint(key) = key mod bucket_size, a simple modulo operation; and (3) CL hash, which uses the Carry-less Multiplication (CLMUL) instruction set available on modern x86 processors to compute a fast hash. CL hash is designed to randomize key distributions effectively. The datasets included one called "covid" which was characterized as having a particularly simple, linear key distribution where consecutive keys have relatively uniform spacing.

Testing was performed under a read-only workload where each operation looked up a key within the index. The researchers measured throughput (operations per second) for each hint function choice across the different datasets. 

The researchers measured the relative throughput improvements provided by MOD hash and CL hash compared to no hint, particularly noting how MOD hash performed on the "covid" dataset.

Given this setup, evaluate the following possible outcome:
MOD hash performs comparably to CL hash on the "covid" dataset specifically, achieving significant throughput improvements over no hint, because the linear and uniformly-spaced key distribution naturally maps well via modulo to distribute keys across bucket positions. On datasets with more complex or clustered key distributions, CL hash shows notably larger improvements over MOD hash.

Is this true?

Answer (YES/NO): NO